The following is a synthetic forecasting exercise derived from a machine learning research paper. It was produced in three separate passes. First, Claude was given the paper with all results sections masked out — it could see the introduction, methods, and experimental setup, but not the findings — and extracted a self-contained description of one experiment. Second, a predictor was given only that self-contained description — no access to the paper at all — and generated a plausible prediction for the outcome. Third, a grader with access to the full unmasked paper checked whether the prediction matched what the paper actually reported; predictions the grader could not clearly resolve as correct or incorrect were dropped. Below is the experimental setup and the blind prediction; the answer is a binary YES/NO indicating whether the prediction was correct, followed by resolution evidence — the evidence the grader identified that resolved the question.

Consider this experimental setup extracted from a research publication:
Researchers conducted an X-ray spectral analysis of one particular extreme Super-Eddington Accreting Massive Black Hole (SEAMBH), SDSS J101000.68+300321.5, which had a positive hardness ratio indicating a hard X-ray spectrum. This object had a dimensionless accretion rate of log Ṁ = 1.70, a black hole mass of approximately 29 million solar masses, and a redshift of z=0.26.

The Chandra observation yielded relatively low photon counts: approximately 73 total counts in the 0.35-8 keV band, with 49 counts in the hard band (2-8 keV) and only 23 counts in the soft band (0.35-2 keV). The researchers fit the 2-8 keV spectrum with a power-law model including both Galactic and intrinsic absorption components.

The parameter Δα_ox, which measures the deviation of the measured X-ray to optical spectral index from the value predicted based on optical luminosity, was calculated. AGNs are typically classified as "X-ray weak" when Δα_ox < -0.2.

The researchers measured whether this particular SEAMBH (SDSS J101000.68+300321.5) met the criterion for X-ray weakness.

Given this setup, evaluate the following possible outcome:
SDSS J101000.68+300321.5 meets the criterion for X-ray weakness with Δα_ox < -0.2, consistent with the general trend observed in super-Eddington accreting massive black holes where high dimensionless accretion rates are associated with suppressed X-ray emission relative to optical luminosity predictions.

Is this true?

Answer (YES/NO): NO